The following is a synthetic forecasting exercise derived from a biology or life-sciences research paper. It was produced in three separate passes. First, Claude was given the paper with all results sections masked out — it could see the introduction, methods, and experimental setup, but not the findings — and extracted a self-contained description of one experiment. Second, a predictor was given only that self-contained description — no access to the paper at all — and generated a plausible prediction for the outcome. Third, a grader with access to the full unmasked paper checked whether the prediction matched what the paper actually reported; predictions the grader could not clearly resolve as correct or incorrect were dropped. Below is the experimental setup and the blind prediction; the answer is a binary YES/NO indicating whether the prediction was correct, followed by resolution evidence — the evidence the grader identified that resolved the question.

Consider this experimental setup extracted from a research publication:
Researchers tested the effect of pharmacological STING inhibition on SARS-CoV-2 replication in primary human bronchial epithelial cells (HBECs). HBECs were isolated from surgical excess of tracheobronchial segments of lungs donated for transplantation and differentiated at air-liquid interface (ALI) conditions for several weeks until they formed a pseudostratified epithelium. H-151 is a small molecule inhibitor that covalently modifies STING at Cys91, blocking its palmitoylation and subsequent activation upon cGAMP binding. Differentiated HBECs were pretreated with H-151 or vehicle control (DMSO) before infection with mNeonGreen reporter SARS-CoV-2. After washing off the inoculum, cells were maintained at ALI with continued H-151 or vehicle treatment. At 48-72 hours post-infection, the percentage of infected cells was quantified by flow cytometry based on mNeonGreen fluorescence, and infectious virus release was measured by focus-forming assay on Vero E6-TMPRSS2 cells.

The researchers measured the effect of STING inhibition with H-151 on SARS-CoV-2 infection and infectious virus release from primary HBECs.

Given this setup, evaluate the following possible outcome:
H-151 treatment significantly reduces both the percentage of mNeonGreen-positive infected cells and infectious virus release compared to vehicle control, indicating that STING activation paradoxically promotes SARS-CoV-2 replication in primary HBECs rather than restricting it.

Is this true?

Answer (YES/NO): NO